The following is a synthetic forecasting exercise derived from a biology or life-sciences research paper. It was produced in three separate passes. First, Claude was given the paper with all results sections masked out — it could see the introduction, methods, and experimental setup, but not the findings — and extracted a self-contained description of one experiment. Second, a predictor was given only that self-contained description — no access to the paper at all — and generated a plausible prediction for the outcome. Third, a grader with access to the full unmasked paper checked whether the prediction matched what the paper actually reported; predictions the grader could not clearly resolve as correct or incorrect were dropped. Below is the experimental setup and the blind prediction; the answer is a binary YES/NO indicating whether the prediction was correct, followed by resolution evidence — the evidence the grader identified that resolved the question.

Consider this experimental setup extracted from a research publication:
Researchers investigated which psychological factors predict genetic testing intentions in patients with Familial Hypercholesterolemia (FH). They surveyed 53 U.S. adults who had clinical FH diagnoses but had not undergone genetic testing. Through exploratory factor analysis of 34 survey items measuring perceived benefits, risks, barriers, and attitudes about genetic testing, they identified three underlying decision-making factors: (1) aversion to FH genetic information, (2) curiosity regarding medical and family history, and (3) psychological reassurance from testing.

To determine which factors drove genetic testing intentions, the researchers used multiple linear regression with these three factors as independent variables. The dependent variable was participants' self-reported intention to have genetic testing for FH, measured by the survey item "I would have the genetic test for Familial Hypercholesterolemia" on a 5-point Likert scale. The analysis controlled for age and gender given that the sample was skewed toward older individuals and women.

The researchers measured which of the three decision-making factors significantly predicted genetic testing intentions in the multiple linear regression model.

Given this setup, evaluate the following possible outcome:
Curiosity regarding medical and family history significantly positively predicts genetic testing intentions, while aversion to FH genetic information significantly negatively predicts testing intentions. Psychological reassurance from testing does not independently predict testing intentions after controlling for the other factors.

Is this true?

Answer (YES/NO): NO